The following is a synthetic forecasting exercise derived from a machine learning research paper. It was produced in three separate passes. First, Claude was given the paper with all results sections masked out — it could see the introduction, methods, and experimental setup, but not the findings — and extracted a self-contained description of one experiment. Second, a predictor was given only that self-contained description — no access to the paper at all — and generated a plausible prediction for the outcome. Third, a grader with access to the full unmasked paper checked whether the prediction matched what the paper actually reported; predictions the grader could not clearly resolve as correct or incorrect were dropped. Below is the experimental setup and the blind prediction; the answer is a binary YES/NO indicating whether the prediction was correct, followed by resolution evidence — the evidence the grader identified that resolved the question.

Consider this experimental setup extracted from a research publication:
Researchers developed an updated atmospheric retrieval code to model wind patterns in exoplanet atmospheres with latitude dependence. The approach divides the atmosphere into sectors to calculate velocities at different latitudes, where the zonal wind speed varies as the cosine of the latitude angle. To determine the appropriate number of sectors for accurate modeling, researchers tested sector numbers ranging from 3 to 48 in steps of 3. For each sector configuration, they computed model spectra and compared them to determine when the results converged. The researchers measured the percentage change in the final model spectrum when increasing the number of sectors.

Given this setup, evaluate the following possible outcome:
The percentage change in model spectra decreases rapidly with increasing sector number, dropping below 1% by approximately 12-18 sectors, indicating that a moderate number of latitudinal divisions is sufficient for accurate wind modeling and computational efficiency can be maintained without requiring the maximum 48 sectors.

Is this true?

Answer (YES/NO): NO